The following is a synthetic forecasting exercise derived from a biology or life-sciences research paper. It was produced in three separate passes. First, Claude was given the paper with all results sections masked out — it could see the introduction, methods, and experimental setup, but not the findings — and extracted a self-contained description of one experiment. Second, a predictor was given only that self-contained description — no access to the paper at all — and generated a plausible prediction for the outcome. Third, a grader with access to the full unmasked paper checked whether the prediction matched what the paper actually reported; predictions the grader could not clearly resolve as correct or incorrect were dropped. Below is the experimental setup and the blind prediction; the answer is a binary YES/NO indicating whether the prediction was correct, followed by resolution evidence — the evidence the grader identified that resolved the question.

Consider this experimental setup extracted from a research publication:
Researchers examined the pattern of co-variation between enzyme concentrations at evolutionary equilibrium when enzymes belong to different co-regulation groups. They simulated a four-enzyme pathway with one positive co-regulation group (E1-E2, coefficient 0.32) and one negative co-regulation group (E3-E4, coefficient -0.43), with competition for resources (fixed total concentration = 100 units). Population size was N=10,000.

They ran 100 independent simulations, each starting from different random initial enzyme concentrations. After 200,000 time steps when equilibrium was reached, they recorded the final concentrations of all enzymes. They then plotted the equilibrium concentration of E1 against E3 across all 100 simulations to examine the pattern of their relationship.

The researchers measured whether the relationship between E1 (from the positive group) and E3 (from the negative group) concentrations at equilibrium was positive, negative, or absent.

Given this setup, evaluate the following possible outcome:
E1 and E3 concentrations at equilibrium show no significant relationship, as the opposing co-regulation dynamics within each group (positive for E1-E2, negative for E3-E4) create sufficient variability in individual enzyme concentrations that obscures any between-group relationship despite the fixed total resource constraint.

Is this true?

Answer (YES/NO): NO